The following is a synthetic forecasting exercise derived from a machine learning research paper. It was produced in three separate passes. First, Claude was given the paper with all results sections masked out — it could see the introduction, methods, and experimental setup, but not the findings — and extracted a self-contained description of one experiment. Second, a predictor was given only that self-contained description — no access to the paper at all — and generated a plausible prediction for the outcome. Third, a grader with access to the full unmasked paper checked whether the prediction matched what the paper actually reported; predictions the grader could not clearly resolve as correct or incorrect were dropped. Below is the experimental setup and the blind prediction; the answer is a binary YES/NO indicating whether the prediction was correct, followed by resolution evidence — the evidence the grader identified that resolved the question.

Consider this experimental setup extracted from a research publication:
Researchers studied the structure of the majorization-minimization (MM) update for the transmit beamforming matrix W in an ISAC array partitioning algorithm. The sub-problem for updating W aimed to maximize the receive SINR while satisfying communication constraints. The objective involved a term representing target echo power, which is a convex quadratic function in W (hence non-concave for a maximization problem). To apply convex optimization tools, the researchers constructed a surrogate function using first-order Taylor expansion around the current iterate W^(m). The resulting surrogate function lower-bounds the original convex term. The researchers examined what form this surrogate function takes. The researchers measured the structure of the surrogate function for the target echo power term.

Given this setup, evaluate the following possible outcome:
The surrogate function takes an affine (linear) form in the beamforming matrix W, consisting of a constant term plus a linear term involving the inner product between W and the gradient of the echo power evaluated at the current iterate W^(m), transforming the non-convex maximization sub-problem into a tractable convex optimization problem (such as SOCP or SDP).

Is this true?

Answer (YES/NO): YES